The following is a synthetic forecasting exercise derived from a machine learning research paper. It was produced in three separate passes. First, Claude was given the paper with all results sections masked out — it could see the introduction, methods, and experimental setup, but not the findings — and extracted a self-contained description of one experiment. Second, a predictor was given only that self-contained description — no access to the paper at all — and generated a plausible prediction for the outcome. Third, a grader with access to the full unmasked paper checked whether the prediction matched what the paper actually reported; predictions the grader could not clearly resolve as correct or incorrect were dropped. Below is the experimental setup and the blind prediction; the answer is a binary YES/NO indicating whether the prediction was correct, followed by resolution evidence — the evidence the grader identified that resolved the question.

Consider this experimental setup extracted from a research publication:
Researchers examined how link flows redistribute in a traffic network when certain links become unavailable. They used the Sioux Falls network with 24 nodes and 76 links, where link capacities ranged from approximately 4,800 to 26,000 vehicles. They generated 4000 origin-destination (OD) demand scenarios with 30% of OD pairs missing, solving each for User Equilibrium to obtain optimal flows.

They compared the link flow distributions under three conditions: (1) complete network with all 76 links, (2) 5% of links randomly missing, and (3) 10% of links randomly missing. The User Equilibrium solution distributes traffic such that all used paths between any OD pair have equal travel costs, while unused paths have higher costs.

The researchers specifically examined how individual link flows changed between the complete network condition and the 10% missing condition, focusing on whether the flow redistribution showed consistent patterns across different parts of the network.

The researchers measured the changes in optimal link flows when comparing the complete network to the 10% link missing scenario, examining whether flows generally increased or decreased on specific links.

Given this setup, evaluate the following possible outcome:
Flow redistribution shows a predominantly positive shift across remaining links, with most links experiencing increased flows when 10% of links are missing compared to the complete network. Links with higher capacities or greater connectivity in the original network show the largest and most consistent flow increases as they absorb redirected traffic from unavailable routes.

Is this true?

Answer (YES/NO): NO